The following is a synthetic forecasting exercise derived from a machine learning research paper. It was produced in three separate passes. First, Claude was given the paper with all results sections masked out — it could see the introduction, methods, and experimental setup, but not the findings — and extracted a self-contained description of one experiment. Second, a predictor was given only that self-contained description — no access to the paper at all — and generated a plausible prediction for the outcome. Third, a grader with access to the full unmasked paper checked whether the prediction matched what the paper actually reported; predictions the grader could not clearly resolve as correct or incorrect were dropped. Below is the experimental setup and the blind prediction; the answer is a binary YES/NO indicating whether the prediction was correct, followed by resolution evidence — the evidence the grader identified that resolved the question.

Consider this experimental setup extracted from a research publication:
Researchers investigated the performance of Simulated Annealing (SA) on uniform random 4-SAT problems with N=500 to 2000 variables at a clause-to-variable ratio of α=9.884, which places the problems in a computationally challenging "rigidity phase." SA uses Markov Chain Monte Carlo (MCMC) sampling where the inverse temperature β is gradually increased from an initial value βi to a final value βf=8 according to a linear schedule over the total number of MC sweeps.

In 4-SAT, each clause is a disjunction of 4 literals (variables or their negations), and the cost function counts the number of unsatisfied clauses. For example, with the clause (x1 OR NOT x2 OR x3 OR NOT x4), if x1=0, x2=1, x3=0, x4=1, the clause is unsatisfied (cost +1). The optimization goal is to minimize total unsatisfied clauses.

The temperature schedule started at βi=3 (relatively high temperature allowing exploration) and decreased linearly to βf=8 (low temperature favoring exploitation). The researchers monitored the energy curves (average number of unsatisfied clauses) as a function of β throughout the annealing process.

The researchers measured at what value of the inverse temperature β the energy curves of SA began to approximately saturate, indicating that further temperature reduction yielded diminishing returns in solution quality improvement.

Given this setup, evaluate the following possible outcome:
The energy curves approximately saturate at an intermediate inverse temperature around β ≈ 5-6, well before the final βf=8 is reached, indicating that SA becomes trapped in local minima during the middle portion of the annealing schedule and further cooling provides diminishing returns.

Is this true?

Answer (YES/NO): YES